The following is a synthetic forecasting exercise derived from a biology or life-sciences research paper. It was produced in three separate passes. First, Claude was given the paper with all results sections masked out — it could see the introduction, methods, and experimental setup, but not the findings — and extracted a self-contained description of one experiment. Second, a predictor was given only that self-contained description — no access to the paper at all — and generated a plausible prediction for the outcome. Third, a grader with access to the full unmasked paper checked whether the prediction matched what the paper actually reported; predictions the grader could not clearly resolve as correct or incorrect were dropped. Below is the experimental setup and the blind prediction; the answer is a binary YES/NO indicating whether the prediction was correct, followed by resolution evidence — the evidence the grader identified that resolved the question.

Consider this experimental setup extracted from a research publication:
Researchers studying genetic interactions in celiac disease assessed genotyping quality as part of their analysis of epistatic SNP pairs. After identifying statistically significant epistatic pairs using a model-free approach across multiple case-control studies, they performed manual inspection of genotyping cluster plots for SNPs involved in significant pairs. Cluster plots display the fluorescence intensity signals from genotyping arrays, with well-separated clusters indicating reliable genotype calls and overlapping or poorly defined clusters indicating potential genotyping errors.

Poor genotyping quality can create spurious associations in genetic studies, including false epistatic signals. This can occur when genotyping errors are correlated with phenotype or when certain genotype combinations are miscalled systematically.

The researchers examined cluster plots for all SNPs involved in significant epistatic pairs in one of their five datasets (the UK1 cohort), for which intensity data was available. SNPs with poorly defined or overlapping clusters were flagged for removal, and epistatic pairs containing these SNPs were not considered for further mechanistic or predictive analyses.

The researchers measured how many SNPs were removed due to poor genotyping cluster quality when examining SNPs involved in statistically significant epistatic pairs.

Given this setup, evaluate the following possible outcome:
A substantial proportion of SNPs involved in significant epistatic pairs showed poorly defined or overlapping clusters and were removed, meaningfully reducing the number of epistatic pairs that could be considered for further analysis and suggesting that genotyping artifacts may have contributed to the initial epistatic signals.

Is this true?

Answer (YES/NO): NO